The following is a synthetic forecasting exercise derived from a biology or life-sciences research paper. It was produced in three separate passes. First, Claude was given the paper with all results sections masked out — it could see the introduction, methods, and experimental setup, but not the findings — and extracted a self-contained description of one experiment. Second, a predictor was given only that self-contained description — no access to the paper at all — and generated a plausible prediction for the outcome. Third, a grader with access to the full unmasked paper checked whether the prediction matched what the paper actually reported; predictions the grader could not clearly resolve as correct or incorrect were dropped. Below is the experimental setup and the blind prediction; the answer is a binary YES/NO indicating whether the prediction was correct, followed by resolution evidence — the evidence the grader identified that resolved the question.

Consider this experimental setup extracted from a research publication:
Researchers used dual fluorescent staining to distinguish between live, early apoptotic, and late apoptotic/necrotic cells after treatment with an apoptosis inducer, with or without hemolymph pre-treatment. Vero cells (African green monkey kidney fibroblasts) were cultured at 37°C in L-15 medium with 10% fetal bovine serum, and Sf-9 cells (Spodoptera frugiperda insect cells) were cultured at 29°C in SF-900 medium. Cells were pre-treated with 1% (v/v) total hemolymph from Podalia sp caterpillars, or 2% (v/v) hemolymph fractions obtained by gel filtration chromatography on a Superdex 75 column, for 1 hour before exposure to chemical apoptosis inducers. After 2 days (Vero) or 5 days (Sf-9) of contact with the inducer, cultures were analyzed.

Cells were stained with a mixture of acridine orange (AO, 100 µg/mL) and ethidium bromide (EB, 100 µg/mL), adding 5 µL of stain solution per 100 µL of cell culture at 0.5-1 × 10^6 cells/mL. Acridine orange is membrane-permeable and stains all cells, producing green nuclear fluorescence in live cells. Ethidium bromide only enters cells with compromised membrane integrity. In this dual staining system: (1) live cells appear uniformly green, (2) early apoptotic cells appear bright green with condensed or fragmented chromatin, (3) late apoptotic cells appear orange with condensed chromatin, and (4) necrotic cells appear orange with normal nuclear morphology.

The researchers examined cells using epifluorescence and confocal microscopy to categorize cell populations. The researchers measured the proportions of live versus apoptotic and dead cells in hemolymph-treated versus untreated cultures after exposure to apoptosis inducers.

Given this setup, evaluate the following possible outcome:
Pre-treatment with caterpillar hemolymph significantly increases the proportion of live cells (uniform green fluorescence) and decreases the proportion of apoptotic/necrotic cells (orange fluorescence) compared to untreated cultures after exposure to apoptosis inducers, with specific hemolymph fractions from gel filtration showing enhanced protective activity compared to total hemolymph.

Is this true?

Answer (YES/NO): NO